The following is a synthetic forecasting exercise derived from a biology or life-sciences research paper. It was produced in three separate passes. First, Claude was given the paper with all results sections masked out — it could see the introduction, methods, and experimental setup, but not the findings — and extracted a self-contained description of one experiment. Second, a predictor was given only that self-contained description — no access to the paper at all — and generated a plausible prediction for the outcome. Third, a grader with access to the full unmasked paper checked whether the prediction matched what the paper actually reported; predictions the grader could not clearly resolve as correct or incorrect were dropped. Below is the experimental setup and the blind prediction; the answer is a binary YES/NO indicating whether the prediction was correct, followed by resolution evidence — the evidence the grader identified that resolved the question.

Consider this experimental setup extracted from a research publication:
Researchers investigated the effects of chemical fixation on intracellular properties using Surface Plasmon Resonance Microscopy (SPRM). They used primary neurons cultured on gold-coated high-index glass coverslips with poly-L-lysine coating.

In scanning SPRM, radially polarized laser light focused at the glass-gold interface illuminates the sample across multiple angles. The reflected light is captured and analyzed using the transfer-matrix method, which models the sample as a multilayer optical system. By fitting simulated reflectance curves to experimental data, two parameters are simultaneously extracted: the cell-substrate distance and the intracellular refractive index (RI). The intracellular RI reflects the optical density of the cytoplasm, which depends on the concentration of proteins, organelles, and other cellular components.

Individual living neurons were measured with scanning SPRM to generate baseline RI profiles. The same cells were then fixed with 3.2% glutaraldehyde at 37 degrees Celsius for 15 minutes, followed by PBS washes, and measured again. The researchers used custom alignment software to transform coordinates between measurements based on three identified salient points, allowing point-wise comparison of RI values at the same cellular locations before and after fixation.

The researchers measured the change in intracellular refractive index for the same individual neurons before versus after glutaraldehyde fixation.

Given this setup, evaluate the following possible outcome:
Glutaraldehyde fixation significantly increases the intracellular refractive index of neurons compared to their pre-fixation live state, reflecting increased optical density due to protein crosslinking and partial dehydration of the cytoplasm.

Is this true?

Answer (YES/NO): YES